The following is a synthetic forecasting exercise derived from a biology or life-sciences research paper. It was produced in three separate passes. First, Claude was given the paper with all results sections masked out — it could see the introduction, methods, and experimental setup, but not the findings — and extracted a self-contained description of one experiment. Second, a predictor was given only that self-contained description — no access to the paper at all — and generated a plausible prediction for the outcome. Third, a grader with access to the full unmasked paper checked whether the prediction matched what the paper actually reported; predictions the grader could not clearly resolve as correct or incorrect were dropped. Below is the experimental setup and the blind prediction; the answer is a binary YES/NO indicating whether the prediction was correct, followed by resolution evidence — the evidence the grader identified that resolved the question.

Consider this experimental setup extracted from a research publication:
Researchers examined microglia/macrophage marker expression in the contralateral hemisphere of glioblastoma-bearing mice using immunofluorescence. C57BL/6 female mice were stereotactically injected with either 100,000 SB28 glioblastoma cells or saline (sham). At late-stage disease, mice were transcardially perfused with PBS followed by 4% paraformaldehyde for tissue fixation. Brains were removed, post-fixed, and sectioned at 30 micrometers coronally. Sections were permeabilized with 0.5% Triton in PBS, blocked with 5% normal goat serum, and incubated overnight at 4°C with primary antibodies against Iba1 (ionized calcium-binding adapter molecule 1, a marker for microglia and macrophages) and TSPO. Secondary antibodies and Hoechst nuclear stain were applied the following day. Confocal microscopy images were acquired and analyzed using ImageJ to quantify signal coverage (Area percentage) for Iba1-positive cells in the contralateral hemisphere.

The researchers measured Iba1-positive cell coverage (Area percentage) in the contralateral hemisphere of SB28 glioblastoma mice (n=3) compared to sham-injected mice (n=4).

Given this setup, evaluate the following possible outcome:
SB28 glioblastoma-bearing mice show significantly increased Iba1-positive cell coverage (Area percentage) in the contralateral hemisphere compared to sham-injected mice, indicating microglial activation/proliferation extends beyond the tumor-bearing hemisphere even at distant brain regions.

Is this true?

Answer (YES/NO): YES